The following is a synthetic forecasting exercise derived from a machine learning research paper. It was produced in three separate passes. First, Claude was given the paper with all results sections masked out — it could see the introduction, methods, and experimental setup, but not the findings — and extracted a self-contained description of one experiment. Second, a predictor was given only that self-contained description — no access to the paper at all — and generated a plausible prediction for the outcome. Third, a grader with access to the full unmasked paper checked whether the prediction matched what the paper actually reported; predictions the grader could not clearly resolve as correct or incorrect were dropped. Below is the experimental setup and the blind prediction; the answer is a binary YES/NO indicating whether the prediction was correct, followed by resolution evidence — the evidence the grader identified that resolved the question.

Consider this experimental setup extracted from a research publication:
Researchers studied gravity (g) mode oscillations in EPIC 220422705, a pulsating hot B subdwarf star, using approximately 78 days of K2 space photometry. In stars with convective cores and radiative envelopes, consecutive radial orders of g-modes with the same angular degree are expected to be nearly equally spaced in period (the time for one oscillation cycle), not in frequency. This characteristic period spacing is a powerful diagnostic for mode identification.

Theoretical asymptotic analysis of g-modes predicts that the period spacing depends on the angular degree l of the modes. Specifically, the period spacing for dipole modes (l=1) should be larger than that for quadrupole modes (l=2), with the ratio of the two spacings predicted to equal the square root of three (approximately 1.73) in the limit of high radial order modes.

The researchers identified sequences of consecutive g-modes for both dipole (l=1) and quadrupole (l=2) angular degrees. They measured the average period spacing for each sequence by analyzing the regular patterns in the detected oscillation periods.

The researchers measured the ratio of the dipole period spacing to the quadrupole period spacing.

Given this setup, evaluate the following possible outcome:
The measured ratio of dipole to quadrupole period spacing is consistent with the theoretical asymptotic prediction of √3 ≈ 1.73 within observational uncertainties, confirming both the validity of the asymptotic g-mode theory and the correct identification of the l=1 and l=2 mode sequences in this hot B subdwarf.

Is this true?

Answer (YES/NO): NO